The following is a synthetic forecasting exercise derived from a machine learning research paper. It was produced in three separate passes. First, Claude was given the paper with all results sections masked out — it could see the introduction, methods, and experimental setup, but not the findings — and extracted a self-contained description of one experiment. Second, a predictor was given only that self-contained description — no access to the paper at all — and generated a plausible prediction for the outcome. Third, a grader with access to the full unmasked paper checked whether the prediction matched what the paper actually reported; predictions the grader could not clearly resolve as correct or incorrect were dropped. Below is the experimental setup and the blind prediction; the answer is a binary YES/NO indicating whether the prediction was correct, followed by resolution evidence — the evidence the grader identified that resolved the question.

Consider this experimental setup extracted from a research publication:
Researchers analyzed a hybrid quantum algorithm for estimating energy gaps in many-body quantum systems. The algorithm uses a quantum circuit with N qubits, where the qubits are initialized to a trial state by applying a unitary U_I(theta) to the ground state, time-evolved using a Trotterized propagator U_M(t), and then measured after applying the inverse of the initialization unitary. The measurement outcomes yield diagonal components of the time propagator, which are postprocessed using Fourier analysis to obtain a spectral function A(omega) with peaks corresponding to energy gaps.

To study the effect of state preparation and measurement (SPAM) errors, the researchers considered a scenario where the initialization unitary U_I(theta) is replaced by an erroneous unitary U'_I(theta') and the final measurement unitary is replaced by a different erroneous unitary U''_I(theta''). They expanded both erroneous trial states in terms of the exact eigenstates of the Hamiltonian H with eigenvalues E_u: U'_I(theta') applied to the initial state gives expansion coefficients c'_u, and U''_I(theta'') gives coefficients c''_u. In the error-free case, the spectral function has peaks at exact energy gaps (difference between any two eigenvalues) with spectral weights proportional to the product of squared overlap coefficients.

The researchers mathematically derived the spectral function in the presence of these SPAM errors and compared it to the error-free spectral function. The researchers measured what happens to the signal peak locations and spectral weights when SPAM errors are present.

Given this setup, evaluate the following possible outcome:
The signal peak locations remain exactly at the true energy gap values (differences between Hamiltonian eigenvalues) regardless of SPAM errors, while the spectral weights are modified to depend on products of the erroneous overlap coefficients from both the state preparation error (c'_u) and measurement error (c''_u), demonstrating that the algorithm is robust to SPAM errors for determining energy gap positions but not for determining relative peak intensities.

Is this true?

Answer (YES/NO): YES